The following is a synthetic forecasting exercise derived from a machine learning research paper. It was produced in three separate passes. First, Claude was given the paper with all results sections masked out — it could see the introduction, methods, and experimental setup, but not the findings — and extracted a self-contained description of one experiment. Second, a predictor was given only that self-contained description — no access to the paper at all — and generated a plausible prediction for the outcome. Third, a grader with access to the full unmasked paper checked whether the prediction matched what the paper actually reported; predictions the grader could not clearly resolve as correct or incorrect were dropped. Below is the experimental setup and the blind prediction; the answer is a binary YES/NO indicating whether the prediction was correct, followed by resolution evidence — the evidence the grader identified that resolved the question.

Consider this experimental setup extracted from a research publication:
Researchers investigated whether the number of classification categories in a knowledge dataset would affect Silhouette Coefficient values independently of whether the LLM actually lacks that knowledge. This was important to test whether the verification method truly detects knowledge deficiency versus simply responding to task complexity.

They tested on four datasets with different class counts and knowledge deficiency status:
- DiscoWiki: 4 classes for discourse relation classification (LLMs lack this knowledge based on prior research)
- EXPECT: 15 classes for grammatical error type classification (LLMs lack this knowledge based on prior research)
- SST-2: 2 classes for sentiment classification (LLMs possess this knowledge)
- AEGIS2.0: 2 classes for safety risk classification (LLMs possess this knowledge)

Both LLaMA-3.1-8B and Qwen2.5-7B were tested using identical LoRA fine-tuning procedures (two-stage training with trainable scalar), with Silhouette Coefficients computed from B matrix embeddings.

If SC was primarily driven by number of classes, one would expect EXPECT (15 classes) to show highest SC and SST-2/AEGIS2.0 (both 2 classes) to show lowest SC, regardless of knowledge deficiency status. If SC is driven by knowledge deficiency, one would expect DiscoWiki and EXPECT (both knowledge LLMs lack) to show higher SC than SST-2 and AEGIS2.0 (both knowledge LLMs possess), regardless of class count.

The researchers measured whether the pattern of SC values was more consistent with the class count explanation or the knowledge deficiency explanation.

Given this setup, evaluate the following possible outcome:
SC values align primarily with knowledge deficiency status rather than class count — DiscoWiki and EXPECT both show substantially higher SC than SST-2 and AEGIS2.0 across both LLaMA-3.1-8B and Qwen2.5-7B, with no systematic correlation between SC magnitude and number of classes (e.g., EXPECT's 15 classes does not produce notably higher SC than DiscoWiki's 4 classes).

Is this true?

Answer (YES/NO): NO